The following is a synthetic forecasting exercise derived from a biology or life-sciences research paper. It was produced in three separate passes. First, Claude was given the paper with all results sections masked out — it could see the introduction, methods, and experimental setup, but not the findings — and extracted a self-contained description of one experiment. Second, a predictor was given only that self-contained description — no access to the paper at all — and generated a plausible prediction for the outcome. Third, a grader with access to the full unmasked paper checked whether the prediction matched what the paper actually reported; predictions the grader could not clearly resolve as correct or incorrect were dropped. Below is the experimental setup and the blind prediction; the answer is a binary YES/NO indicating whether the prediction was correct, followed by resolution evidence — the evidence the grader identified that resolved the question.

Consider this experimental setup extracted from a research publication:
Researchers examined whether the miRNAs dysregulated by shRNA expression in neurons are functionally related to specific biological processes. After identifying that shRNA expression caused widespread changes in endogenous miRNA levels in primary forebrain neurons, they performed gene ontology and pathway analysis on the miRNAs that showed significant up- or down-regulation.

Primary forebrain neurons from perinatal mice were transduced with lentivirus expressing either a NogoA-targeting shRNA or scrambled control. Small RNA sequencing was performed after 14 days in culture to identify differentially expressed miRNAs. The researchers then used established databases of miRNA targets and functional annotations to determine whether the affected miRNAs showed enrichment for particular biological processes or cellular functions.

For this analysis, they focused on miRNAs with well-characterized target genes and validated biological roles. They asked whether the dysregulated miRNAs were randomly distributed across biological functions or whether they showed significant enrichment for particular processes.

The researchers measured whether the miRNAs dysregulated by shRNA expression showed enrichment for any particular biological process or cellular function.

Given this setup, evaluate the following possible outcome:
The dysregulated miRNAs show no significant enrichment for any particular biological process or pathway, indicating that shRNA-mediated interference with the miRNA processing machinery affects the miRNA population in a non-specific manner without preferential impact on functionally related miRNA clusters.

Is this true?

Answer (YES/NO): NO